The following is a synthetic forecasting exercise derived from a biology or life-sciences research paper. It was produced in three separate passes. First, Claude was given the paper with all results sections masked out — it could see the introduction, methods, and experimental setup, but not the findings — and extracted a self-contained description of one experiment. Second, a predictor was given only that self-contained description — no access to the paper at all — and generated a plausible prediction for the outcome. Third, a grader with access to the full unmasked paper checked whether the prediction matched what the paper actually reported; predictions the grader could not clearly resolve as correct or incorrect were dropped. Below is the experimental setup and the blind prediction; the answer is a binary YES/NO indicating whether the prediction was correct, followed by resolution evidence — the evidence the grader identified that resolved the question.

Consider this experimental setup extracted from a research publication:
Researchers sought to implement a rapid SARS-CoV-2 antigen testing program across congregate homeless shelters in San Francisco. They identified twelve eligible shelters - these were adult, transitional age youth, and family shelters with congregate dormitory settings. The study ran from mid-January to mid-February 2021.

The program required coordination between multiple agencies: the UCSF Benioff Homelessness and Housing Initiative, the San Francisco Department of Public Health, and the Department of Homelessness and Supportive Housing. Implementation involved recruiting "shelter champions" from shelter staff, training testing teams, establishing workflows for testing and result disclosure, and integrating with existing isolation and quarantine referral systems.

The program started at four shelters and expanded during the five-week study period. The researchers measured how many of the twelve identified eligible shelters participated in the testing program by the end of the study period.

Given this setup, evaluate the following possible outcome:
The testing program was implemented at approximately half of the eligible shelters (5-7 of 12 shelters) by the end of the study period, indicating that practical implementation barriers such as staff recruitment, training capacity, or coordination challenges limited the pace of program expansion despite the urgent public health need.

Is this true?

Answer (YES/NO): NO